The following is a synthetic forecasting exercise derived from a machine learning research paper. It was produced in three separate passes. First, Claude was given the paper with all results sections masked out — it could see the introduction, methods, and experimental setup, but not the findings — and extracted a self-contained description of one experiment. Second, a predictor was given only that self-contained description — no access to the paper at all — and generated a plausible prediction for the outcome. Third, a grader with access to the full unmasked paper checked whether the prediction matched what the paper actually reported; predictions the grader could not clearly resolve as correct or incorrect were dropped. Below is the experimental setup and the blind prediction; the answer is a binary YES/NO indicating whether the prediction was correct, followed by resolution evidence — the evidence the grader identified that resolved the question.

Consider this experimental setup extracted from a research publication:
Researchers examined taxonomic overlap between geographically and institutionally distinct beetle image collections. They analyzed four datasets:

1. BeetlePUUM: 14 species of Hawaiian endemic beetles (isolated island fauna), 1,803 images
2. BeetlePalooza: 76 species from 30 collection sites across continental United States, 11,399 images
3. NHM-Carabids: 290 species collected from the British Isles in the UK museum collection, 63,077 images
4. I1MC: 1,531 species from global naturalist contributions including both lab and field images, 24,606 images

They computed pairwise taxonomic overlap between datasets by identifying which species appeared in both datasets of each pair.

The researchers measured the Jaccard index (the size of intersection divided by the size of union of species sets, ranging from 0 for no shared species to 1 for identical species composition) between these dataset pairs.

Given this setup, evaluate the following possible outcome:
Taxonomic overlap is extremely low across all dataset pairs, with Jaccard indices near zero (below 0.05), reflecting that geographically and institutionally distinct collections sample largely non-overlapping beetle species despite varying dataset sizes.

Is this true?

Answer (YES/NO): NO